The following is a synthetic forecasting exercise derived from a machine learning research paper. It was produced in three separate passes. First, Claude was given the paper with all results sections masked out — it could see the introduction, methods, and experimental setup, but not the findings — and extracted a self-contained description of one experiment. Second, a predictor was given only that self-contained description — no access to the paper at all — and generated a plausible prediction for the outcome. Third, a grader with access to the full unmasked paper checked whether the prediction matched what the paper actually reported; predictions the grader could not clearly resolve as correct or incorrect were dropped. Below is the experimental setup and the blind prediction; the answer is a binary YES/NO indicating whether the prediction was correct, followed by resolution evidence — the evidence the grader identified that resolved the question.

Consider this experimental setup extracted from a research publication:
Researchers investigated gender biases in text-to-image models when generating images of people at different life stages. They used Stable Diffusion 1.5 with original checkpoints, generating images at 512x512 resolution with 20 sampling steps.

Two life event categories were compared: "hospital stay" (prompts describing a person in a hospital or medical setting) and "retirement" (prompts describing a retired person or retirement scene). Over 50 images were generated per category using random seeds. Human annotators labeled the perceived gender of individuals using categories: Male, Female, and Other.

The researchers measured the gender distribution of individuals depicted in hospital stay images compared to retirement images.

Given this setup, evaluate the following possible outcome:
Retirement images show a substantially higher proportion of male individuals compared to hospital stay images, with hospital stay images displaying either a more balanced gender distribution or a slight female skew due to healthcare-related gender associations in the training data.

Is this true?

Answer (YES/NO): NO